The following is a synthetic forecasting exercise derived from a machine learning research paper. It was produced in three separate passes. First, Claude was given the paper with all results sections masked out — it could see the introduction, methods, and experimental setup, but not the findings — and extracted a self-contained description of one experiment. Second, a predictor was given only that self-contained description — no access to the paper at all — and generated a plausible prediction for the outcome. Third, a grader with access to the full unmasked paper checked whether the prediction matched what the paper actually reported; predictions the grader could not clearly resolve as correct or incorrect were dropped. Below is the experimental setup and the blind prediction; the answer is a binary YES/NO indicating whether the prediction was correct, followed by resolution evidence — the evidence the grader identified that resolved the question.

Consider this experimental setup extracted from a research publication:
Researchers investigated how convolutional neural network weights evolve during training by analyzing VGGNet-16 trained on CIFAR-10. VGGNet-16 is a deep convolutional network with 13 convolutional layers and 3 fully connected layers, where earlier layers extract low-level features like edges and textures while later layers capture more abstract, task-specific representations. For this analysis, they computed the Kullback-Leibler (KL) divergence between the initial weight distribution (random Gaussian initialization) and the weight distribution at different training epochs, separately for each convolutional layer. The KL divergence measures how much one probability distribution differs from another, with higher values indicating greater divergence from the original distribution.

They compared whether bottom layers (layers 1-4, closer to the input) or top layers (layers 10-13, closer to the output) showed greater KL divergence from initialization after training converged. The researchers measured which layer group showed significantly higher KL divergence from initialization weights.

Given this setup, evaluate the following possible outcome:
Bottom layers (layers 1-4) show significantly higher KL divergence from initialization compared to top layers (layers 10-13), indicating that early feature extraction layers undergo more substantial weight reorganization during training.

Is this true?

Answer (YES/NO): NO